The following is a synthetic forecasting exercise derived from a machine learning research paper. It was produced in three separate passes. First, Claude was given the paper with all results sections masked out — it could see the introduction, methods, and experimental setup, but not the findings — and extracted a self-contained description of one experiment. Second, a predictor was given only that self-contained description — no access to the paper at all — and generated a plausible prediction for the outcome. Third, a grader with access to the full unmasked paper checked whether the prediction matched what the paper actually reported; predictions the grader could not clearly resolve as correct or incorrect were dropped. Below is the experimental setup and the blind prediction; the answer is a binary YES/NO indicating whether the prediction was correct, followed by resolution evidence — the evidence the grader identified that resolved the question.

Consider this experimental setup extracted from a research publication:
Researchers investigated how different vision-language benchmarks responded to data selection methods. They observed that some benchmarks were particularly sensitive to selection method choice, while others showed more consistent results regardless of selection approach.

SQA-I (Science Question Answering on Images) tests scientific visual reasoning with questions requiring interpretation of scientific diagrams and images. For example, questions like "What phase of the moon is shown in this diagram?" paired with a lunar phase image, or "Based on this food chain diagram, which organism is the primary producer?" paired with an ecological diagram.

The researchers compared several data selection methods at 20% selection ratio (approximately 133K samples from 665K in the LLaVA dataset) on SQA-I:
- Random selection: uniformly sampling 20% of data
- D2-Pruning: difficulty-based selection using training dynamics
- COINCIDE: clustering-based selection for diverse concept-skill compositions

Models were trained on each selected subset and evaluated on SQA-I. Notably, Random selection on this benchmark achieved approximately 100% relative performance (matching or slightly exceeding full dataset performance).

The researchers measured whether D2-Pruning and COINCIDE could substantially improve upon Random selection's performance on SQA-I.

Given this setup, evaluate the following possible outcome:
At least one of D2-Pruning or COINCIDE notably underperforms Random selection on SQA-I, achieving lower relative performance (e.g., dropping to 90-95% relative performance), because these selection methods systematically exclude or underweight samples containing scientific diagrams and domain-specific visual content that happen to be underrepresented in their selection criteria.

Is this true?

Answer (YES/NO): NO